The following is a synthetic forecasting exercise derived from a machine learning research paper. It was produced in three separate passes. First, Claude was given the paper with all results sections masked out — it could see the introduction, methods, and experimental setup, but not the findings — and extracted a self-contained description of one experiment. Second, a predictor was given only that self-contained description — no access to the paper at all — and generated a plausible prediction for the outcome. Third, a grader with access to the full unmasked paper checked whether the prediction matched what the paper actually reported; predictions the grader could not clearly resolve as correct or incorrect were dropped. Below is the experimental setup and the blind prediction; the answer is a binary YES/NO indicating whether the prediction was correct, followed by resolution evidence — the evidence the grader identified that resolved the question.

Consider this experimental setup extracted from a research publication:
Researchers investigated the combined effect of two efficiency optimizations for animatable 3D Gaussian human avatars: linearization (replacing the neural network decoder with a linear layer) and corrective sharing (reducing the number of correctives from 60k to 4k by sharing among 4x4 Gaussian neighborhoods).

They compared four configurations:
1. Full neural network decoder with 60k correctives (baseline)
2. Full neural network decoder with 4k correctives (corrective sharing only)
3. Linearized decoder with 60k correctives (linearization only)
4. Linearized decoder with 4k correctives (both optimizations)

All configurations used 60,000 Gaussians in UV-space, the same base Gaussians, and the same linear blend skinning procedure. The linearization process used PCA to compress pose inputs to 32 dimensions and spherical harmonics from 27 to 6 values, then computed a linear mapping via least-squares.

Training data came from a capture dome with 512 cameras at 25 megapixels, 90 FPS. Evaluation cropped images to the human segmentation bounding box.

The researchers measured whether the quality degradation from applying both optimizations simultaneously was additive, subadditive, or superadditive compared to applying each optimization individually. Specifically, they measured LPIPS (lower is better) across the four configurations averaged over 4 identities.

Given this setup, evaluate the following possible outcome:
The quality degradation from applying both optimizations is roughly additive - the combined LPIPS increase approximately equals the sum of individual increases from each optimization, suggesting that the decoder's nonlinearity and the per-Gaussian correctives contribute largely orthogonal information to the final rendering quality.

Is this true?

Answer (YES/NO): NO